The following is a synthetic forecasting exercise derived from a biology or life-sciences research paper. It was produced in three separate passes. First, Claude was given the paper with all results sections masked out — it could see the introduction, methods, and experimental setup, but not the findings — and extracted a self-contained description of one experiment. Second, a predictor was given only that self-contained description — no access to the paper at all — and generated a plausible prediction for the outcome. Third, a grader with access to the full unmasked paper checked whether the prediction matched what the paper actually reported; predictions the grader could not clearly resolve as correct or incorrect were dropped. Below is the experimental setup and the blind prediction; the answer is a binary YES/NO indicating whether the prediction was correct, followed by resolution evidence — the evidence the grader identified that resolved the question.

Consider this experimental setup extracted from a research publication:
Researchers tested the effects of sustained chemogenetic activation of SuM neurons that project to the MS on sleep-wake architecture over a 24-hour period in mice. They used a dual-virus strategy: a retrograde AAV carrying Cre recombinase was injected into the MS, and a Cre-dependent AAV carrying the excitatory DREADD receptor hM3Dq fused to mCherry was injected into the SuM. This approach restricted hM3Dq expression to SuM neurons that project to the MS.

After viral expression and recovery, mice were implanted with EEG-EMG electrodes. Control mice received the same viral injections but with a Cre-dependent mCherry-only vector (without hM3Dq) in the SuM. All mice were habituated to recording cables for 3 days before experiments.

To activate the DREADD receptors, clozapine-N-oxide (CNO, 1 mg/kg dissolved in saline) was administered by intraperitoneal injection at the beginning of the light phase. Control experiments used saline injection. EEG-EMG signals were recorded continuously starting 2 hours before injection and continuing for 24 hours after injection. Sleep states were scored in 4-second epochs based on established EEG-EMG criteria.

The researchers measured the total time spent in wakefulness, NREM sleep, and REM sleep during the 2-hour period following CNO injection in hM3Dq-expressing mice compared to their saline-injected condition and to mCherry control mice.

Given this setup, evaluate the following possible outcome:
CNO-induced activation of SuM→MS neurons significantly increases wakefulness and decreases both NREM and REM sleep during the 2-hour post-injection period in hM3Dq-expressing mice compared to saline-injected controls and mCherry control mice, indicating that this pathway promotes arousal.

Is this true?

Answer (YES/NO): YES